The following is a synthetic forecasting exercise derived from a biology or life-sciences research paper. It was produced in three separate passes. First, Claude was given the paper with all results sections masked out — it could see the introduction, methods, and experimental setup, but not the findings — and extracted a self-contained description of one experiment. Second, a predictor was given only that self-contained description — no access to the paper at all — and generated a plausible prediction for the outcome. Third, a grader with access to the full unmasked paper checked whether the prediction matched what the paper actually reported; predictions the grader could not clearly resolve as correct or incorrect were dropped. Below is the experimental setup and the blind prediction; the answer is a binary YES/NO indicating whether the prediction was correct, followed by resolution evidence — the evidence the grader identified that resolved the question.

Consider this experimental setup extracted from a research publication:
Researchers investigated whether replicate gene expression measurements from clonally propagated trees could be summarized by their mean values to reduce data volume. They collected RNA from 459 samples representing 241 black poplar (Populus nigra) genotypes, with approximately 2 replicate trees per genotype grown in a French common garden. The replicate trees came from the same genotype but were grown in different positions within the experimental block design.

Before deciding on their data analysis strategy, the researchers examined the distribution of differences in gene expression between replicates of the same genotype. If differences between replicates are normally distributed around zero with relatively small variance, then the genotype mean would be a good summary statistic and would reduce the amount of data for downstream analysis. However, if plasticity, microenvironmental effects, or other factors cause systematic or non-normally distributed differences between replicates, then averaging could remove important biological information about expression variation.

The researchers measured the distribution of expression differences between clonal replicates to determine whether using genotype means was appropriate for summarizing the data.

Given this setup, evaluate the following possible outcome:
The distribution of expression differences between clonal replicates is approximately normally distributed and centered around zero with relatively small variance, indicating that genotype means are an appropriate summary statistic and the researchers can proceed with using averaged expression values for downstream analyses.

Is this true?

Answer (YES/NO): NO